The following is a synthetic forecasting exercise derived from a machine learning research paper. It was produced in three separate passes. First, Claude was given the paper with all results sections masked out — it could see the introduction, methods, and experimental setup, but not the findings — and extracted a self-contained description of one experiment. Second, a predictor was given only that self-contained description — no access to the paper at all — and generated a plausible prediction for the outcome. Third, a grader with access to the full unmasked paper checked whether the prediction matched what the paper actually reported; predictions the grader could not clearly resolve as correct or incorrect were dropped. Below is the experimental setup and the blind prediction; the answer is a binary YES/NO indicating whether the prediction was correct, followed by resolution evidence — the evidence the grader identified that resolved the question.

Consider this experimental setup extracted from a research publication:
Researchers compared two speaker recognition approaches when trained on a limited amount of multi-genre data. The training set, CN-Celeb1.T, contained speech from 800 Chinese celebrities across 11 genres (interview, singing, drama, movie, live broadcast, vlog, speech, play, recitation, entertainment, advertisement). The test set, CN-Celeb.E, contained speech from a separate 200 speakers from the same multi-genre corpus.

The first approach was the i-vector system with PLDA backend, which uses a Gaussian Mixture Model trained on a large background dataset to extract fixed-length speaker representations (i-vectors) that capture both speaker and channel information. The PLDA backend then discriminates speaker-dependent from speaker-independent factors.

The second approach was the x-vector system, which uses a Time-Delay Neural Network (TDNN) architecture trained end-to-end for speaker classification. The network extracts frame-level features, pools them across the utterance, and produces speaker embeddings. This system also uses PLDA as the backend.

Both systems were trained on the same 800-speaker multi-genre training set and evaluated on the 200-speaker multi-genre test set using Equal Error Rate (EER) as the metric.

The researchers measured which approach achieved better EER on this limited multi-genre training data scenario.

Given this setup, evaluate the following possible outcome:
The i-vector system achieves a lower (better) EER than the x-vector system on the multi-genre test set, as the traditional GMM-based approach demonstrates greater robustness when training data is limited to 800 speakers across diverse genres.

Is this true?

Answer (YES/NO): YES